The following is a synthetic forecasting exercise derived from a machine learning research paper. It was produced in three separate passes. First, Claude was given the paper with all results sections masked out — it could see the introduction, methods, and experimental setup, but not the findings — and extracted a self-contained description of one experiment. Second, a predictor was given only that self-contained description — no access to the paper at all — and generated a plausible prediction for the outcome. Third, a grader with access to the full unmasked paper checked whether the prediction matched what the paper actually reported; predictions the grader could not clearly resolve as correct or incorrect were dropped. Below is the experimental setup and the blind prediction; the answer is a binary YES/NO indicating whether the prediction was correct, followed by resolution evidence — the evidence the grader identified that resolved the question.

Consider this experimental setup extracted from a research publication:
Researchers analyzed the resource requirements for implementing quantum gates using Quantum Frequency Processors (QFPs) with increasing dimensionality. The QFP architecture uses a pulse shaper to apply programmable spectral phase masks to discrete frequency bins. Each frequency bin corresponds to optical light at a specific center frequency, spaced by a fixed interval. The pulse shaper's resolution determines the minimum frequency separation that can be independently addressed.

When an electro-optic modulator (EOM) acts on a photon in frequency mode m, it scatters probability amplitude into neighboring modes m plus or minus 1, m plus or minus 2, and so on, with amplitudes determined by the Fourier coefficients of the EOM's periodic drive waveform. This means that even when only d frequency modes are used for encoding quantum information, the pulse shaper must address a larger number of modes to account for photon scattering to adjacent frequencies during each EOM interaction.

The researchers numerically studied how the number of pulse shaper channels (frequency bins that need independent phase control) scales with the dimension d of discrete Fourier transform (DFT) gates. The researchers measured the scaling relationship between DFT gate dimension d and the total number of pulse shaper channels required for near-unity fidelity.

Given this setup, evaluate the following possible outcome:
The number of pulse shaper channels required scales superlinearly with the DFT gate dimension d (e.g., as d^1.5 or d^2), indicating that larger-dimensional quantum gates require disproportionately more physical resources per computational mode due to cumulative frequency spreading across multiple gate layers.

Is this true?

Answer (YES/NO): NO